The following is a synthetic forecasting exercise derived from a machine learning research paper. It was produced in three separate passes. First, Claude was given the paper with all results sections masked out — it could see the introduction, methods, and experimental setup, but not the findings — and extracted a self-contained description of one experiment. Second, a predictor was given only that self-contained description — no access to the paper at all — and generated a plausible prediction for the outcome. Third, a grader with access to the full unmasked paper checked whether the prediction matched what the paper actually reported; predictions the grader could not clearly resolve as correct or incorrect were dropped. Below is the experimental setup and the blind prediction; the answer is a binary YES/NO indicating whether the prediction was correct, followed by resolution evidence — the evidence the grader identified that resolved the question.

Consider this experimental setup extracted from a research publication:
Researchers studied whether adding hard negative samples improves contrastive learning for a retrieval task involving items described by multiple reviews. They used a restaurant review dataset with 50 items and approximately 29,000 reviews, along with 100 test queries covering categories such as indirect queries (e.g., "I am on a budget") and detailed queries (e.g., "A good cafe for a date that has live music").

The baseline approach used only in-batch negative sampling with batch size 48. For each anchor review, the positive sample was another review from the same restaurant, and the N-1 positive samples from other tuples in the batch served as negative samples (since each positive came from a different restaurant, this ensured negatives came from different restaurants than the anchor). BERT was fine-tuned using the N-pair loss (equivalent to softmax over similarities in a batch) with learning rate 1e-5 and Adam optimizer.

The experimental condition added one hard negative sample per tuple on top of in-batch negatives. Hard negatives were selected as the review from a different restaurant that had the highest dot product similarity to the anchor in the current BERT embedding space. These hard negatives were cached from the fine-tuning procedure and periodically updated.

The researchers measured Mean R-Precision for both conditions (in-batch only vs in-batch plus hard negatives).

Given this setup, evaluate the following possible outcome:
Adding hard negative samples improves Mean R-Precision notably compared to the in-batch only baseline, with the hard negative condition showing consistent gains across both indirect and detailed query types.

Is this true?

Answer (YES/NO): NO